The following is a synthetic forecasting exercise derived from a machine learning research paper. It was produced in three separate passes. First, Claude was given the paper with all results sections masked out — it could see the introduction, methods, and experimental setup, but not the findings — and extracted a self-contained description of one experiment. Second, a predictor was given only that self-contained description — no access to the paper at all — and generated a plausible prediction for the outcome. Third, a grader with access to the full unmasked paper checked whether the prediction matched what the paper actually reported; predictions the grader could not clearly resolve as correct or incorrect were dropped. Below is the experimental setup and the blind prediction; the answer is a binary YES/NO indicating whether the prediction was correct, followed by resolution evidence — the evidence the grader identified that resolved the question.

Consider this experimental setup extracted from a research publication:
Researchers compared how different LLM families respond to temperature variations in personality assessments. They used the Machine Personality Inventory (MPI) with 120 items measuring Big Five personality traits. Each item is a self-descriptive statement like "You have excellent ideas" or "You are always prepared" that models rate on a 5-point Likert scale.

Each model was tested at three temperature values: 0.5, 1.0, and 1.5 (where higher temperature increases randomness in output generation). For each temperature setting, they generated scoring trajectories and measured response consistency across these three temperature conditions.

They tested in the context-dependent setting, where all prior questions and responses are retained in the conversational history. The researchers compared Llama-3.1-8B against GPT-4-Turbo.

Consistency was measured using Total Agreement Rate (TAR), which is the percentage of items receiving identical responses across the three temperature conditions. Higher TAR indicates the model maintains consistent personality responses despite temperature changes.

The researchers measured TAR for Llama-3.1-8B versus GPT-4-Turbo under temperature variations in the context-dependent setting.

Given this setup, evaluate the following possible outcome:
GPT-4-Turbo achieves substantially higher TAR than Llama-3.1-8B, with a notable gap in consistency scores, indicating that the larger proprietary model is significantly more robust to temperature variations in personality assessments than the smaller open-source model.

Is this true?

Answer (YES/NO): YES